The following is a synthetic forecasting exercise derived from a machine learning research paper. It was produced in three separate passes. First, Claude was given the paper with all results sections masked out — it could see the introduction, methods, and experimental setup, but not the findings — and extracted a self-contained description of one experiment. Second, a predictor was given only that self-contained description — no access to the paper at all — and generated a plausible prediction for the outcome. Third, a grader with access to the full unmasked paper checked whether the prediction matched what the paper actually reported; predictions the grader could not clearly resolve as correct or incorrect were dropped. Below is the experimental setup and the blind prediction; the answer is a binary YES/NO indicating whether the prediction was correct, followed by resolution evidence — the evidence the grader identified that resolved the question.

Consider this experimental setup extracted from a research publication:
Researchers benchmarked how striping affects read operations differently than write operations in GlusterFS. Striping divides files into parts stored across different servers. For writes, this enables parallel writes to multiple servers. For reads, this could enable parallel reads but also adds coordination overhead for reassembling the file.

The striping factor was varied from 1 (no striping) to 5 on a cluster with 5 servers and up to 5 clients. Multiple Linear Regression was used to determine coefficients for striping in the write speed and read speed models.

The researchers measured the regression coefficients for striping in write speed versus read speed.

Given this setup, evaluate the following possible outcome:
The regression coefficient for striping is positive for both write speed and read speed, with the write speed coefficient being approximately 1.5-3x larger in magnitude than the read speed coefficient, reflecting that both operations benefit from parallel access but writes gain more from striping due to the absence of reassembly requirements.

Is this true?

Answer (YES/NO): YES